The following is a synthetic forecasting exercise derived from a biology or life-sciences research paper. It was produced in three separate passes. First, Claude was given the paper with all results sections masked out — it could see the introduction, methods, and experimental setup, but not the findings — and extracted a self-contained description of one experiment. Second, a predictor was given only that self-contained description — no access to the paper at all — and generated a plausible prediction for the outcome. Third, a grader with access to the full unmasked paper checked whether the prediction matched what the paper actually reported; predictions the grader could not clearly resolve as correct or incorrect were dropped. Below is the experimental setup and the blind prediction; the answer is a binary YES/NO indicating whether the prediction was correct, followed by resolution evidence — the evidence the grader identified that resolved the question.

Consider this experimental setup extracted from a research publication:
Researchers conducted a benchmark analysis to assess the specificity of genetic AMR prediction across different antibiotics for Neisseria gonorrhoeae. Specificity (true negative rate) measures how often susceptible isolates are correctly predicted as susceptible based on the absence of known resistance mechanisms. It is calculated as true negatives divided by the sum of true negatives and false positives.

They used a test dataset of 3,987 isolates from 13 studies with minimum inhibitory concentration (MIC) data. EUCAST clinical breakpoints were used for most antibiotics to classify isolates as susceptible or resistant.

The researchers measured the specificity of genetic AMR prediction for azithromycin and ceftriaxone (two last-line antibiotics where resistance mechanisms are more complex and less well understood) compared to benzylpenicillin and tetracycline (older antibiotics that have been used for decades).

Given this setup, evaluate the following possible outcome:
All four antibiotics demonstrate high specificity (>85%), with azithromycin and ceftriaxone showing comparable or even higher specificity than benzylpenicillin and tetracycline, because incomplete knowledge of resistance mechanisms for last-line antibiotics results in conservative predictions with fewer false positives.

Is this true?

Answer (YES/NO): NO